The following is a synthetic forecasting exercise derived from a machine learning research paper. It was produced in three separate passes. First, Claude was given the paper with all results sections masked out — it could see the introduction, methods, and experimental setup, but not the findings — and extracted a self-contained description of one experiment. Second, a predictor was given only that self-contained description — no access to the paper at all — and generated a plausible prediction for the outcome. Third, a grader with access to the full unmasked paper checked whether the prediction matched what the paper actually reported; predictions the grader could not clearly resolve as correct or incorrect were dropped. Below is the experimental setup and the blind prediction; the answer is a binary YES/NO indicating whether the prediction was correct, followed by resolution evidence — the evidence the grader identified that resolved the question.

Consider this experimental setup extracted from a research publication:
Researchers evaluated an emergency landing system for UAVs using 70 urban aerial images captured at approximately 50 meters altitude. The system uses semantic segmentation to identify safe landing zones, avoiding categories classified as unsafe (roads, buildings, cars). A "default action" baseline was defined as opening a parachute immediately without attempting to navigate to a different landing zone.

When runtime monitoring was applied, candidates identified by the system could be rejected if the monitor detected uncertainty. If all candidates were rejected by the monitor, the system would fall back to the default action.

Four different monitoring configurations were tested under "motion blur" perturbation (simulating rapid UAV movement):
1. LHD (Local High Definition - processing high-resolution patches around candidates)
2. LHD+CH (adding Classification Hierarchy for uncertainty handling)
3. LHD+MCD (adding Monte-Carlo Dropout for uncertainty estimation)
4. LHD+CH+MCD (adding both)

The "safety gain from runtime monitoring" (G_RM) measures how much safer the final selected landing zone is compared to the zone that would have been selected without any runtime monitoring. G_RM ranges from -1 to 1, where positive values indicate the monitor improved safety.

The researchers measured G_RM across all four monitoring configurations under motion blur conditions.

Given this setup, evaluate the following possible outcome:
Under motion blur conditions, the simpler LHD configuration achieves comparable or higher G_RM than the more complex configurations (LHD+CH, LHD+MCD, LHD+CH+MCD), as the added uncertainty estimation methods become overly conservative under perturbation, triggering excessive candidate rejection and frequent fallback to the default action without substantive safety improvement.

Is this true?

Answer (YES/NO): YES